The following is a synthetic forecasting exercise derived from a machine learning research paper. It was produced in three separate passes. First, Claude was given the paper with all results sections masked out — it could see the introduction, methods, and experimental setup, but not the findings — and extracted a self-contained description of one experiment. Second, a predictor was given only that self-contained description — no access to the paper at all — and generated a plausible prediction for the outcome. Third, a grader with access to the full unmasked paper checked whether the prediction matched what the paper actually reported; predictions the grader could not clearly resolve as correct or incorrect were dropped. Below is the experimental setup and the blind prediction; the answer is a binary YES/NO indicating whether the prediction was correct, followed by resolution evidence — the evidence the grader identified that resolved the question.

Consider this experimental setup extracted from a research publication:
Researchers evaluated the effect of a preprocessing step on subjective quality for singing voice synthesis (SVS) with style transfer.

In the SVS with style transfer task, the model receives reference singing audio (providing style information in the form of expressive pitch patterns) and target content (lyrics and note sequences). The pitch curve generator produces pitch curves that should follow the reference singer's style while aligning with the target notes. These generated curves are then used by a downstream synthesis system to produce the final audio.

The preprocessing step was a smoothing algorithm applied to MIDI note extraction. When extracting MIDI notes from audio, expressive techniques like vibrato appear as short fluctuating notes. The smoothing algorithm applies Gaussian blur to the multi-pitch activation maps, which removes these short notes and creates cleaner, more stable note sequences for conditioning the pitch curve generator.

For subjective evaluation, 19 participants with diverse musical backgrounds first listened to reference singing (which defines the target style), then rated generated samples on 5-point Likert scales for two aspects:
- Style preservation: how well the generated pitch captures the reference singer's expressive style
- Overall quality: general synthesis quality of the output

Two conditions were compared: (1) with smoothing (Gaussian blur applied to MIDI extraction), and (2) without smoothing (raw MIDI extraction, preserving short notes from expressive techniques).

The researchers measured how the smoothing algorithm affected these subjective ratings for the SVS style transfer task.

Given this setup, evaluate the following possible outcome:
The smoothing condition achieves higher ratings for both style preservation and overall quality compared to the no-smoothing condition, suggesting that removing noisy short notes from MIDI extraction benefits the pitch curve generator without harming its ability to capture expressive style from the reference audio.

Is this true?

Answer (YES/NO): NO